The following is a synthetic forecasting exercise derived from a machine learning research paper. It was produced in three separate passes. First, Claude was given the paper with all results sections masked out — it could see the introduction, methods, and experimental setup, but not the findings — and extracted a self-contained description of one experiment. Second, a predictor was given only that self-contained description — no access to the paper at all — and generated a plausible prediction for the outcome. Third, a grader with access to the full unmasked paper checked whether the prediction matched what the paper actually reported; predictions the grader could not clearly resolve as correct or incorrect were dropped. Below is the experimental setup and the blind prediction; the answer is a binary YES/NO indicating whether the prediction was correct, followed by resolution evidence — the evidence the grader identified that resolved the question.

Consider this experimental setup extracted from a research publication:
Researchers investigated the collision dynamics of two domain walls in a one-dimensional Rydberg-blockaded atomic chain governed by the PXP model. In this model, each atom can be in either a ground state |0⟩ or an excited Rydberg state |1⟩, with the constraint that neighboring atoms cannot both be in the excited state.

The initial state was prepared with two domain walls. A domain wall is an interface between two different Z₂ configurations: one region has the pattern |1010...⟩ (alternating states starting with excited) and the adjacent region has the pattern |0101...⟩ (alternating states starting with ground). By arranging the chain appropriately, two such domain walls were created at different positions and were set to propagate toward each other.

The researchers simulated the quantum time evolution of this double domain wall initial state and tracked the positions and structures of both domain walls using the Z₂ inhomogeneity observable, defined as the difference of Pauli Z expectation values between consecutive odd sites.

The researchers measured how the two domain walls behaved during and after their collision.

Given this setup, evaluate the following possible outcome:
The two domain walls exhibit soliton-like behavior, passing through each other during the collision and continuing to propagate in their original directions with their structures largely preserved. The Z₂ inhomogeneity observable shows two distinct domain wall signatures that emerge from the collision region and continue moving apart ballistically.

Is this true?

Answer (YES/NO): YES